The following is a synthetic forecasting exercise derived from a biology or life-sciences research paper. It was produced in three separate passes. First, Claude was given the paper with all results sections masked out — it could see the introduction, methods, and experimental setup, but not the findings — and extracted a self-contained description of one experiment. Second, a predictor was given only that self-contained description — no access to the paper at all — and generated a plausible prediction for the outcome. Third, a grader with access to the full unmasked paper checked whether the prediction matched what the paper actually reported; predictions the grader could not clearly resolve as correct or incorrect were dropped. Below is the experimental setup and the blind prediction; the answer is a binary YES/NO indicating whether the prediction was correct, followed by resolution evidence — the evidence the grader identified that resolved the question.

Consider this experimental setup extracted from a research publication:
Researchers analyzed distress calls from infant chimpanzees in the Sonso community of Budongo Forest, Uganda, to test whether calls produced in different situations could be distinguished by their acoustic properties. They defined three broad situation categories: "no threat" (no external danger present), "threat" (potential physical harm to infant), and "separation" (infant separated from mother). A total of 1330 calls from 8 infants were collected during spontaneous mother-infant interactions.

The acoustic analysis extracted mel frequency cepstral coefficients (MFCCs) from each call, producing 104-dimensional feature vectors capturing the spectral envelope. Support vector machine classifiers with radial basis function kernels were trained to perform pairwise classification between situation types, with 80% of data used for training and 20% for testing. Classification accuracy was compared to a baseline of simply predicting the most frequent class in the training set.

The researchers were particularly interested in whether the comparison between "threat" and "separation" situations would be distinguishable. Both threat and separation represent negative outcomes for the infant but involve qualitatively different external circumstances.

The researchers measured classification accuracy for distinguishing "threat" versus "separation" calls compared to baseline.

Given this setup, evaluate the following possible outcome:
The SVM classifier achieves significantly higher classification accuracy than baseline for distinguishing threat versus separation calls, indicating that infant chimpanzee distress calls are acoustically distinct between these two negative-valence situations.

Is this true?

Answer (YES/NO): YES